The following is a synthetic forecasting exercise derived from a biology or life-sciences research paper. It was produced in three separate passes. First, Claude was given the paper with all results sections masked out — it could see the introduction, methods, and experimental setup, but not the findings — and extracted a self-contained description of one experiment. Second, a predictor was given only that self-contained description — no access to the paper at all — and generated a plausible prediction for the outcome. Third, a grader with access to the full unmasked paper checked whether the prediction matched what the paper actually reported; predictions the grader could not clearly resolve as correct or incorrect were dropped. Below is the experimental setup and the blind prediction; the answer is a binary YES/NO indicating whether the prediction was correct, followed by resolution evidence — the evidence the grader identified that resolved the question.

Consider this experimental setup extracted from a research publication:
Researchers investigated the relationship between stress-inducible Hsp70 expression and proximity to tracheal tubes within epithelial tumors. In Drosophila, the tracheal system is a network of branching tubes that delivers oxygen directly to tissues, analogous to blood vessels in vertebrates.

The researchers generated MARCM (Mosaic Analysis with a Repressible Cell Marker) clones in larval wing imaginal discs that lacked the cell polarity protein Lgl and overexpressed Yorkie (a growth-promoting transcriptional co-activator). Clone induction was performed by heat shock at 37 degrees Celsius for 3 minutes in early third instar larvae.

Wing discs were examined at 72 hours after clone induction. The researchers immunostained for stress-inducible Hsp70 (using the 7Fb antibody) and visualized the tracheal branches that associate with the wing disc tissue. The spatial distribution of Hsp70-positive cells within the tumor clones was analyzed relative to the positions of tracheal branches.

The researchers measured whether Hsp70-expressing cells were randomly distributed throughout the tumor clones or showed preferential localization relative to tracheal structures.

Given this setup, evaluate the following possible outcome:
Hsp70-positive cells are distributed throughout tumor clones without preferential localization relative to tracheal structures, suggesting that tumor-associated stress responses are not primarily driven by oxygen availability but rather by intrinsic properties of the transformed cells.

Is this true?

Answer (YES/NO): NO